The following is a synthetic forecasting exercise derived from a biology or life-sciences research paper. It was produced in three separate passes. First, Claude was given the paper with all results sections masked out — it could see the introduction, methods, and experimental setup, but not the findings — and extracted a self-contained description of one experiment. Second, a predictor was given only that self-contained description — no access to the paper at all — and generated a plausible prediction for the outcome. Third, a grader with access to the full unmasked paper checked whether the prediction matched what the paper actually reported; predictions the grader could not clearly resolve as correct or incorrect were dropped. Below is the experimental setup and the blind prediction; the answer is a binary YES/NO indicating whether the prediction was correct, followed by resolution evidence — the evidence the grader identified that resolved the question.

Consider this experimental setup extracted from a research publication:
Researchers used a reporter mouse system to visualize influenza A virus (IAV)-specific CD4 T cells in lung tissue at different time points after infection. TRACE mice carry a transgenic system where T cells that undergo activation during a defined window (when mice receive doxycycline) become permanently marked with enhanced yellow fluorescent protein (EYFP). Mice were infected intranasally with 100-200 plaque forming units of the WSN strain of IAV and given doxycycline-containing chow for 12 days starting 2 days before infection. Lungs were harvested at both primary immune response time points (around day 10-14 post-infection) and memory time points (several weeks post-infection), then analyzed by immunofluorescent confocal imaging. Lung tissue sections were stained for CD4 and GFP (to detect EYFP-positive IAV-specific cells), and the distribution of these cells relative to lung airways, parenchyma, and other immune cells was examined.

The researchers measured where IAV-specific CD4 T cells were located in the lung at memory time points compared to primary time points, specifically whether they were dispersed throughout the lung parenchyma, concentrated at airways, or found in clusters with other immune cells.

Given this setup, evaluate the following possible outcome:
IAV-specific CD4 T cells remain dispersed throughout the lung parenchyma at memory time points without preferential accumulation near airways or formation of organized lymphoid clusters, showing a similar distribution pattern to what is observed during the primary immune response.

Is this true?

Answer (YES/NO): NO